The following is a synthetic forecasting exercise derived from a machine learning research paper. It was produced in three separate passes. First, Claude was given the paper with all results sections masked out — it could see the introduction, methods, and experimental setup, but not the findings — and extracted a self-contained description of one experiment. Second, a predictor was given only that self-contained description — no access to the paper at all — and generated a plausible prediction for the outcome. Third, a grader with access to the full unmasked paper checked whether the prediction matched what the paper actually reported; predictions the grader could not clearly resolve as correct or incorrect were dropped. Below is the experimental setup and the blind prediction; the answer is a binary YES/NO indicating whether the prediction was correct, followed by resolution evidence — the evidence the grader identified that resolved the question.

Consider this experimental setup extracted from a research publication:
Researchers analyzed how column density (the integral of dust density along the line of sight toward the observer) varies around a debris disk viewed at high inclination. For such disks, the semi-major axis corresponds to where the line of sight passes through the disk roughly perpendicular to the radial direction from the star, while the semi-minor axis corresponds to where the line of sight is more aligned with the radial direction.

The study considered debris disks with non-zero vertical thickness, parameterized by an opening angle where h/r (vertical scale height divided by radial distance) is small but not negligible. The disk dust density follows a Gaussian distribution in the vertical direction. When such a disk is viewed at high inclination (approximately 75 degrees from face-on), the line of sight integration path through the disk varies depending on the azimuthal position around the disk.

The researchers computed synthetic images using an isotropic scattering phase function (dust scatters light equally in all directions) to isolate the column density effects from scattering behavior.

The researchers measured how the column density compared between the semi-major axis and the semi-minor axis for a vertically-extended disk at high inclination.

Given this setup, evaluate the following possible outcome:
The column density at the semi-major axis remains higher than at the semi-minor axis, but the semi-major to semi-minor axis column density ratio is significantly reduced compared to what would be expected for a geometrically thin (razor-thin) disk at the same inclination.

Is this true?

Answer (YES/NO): NO